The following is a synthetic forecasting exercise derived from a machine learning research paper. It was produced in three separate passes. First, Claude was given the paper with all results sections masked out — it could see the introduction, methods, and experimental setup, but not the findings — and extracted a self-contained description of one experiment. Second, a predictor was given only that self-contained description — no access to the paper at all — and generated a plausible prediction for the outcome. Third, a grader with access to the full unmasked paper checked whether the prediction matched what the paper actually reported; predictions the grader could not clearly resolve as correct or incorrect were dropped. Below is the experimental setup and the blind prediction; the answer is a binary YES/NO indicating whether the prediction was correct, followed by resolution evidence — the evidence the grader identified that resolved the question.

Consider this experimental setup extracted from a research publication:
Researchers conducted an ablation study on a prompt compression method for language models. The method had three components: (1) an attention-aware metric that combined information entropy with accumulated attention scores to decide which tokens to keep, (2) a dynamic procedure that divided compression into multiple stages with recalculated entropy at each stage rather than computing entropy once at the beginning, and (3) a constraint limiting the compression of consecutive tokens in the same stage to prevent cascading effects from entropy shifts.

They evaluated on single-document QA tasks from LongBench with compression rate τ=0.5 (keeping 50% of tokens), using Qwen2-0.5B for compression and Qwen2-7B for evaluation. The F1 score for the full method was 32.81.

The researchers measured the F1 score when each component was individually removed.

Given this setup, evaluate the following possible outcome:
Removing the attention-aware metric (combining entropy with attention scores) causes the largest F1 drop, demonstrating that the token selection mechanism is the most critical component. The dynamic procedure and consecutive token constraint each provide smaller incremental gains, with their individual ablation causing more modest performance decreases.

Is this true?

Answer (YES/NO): YES